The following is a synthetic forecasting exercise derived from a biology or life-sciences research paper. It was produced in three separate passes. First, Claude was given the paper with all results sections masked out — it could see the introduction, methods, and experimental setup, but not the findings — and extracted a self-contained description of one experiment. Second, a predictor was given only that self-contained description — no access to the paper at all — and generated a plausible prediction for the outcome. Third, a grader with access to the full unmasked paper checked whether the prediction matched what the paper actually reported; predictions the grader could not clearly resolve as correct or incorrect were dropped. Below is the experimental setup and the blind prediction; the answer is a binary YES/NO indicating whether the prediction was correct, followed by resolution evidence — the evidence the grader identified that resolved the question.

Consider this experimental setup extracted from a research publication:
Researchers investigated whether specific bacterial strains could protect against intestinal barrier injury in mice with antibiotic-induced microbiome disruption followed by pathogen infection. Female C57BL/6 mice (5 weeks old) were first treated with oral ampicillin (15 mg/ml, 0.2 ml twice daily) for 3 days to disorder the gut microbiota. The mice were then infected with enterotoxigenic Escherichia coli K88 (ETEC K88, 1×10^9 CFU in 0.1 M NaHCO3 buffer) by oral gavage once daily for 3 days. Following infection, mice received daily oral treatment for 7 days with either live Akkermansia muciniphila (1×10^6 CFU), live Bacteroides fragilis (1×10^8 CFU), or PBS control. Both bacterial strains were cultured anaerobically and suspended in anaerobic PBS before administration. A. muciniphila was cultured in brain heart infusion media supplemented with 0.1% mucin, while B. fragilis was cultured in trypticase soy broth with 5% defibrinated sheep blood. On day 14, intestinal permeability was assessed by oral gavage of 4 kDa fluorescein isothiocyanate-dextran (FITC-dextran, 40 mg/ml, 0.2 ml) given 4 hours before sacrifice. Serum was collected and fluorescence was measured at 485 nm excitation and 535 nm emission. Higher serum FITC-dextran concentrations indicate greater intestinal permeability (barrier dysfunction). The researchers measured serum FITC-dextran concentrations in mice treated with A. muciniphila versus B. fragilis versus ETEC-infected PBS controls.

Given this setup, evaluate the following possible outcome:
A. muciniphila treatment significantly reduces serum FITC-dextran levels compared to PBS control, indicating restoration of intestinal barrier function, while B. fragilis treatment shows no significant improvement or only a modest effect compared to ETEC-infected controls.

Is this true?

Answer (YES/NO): NO